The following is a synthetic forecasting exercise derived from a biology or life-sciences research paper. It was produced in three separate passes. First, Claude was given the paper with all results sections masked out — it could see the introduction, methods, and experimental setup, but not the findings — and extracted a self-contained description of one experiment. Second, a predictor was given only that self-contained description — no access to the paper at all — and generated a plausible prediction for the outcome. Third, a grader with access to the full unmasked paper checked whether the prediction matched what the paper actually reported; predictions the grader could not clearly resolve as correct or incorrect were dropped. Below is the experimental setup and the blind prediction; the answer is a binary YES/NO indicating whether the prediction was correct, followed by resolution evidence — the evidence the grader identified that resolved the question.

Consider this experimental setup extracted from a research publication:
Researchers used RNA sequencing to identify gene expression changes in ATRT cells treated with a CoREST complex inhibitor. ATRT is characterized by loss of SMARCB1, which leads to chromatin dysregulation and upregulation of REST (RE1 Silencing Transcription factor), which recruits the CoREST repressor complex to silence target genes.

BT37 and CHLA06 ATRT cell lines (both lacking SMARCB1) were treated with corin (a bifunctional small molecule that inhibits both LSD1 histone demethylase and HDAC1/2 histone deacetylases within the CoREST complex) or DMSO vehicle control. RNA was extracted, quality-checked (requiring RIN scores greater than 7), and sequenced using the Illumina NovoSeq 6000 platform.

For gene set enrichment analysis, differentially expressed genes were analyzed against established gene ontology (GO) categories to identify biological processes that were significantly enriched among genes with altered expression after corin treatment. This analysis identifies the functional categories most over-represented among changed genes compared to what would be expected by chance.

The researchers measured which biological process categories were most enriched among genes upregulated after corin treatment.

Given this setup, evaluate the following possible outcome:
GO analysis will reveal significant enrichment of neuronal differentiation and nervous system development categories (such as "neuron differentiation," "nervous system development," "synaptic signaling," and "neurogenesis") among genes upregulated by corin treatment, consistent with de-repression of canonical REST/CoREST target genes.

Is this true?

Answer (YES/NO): YES